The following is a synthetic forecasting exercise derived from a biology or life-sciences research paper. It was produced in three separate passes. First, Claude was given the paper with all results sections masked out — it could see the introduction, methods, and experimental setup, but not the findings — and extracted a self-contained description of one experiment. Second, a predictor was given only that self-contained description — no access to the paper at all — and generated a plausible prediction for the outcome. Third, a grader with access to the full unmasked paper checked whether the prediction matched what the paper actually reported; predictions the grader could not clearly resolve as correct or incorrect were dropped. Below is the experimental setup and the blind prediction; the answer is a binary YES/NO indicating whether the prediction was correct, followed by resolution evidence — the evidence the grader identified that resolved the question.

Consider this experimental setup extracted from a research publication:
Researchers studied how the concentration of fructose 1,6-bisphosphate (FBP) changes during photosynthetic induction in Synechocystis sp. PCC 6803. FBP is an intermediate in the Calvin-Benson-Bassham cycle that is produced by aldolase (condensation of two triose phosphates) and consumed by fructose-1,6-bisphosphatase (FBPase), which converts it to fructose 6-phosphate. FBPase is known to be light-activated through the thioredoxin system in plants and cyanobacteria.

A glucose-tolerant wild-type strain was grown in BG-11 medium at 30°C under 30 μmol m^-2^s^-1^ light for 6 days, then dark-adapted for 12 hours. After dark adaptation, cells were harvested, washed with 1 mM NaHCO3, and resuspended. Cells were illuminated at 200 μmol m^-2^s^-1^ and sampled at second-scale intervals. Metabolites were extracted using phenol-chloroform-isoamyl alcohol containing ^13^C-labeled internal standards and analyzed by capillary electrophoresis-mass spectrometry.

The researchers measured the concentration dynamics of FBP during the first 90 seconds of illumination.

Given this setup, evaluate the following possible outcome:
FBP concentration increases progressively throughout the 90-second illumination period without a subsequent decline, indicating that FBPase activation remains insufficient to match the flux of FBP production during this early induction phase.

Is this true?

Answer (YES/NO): NO